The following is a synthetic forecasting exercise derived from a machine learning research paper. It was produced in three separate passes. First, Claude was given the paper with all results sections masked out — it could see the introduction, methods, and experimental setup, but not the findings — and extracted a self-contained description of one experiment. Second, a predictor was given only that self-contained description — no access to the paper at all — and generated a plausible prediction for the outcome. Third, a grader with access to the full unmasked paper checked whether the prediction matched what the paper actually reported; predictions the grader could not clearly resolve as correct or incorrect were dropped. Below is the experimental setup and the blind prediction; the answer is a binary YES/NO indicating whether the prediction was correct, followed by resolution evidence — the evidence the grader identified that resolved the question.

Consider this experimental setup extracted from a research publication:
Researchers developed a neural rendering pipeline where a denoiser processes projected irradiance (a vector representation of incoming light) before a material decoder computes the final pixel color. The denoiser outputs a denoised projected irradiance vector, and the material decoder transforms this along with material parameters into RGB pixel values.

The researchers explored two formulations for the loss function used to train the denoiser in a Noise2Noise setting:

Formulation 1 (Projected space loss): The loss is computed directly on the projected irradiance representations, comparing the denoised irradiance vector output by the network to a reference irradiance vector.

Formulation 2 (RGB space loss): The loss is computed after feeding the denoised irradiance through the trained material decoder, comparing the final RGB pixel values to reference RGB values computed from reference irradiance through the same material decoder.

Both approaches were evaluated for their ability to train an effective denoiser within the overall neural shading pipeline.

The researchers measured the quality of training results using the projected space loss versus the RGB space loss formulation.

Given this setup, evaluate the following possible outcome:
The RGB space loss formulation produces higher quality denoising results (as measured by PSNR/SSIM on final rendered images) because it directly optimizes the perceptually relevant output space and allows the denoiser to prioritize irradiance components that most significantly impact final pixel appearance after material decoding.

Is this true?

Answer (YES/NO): YES